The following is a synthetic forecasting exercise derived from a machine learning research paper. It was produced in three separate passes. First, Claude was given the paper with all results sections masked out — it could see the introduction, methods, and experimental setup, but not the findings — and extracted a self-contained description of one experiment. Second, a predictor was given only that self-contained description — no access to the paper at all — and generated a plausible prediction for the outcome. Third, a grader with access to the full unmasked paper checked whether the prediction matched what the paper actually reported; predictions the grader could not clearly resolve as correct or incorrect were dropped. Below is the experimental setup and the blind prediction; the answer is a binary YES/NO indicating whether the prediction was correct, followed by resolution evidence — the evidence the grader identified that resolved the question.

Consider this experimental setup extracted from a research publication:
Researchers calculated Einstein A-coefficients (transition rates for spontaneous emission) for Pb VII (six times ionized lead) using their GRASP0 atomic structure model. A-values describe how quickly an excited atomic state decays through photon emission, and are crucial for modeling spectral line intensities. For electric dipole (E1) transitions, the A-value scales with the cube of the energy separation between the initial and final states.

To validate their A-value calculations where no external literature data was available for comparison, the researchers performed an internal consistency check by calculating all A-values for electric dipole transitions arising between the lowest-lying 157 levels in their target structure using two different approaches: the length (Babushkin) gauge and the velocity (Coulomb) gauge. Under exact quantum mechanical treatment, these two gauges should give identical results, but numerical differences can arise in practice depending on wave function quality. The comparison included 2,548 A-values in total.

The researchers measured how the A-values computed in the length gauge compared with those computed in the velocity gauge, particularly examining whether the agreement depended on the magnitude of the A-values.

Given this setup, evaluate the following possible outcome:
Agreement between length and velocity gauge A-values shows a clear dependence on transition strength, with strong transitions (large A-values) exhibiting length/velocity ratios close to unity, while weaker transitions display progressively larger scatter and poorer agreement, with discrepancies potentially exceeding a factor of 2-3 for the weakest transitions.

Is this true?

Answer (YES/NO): YES